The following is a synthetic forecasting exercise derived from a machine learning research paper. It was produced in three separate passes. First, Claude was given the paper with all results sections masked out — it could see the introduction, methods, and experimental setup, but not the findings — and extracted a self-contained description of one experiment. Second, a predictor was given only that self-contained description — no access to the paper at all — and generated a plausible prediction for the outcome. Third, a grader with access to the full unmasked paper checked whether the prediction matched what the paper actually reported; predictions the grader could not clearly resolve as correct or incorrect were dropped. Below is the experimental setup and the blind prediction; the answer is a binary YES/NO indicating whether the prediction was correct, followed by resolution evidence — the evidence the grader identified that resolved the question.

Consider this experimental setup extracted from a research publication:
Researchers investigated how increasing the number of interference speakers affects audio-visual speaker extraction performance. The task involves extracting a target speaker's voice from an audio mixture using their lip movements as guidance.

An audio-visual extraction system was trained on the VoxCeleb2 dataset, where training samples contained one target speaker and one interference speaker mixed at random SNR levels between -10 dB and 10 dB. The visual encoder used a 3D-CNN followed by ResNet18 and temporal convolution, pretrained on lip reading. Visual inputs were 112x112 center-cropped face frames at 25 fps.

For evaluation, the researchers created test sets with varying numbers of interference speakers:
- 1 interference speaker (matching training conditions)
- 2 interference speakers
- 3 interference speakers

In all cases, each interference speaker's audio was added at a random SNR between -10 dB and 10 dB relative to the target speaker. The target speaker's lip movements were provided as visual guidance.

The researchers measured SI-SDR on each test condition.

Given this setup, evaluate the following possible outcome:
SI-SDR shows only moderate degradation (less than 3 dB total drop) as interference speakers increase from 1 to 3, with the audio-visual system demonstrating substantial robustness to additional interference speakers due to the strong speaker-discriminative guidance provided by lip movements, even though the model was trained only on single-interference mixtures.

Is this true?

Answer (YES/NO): NO